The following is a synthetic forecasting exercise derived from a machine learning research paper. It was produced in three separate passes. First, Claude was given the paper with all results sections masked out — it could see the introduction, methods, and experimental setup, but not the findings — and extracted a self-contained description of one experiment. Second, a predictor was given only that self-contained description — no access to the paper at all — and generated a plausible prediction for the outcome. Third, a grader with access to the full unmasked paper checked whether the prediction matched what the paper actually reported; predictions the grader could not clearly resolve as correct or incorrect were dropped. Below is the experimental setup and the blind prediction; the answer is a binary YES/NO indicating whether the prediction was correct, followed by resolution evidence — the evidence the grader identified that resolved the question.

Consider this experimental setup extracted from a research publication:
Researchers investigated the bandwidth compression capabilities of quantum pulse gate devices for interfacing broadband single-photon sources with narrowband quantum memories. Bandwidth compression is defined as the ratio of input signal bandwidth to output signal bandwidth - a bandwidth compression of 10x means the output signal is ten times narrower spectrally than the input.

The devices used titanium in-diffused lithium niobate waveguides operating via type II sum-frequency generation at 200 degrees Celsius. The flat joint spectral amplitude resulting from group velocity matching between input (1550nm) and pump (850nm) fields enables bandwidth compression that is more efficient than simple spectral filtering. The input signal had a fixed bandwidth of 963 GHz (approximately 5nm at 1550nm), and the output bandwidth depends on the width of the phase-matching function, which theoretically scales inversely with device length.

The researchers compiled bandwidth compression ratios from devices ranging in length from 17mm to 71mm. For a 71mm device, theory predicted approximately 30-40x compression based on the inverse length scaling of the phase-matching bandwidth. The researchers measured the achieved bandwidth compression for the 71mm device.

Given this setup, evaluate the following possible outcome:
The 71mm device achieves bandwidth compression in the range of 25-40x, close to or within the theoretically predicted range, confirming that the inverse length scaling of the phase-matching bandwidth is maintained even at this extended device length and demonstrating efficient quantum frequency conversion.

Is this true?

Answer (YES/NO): NO